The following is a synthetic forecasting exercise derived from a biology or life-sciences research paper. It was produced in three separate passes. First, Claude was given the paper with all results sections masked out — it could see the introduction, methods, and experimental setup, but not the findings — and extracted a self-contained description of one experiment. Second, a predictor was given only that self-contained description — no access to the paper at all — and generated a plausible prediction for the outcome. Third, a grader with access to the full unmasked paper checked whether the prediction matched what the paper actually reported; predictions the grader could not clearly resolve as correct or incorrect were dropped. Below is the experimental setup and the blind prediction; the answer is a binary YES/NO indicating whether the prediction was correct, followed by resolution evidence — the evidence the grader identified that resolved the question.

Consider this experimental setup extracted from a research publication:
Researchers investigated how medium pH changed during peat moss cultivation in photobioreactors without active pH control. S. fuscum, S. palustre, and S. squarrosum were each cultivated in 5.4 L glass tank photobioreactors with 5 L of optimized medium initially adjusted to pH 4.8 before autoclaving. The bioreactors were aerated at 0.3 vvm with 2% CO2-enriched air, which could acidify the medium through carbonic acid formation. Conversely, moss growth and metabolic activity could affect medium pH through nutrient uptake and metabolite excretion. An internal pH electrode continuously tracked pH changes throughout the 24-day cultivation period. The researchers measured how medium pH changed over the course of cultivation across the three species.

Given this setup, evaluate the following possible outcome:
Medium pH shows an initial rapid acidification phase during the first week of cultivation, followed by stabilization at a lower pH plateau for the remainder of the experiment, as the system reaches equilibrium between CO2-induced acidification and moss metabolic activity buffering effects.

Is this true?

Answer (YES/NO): NO